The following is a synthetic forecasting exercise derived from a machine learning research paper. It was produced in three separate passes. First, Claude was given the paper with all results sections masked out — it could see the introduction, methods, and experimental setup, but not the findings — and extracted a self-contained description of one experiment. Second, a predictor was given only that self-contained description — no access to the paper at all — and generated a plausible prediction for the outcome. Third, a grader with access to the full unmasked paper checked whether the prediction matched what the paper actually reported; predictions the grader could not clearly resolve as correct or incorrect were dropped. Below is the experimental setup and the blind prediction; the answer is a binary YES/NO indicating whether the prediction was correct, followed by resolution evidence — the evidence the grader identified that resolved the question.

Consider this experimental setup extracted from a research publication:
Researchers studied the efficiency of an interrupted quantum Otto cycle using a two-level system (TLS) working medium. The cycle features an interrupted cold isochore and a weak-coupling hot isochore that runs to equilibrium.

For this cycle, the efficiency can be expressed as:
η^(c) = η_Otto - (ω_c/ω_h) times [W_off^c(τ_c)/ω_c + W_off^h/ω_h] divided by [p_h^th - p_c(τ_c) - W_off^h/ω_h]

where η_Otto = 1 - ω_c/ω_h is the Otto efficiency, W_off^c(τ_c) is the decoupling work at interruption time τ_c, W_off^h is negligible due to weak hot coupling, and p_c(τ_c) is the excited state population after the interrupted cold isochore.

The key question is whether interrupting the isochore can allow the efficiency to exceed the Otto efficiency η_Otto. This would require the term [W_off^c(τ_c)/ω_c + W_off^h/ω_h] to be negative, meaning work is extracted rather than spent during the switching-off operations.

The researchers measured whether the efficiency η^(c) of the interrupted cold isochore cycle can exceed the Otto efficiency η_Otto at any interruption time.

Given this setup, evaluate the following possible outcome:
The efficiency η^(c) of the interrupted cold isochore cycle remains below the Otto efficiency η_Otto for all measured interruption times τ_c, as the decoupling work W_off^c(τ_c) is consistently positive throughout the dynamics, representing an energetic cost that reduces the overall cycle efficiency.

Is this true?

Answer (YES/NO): YES